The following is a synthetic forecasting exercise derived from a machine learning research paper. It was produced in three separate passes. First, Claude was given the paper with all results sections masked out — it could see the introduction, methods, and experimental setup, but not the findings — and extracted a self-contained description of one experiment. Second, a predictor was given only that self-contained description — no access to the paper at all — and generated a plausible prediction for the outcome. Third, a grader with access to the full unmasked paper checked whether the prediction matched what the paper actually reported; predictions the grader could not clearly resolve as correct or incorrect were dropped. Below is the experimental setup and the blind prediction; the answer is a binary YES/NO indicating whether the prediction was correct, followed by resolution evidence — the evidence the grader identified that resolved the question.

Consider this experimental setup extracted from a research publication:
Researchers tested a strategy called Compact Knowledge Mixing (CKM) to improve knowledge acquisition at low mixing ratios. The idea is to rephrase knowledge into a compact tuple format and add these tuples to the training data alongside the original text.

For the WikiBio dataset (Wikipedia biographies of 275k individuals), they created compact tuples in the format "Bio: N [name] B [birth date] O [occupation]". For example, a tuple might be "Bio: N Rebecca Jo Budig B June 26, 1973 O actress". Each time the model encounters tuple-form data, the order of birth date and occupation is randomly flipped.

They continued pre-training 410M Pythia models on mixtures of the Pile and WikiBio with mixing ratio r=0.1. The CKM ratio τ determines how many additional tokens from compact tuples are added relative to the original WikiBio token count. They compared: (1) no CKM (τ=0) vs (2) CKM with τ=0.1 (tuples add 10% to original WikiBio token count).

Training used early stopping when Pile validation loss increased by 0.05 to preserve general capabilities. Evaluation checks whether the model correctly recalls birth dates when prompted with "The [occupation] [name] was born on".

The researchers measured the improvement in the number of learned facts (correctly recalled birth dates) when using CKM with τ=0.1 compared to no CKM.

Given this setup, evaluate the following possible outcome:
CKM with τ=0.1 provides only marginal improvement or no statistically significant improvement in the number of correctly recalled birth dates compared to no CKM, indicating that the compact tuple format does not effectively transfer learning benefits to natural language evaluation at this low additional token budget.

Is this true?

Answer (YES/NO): NO